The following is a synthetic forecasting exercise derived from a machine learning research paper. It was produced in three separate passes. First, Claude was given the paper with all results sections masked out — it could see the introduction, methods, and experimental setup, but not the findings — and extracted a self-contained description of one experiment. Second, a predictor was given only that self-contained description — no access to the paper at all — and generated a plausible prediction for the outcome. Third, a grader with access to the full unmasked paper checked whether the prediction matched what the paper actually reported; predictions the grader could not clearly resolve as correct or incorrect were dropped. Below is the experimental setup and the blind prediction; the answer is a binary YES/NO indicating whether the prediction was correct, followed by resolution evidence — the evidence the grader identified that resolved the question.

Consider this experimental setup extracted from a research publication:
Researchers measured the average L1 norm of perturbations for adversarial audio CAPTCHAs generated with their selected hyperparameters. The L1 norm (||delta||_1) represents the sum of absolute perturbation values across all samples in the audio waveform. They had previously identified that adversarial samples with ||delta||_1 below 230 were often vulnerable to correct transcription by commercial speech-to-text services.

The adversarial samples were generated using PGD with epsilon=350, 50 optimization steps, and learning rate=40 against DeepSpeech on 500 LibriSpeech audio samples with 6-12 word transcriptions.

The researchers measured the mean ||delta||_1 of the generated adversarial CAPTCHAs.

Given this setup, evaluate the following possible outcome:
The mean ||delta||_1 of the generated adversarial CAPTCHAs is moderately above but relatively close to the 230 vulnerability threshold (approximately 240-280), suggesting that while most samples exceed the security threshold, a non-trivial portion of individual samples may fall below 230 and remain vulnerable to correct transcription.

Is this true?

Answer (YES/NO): YES